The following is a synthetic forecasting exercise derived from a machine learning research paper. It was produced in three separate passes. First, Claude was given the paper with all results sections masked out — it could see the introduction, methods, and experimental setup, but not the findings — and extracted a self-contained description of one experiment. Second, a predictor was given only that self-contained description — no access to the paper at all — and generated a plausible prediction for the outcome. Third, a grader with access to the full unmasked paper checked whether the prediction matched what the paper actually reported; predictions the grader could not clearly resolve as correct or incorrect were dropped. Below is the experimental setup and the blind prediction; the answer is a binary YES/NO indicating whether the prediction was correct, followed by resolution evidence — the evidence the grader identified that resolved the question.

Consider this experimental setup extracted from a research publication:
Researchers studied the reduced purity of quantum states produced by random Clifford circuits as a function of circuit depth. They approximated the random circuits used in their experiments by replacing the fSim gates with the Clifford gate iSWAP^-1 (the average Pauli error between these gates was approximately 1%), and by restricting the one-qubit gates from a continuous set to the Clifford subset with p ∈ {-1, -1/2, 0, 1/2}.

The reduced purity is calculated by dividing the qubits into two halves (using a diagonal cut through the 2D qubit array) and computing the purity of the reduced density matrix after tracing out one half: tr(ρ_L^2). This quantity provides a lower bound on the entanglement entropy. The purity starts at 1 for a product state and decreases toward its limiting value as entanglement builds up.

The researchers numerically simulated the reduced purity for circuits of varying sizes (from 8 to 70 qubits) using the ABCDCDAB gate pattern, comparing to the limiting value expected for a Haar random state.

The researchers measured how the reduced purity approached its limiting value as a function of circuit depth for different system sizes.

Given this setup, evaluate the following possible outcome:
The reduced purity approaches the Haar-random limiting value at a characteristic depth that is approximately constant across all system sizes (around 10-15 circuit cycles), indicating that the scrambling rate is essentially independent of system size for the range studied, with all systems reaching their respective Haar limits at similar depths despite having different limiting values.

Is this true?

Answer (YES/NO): NO